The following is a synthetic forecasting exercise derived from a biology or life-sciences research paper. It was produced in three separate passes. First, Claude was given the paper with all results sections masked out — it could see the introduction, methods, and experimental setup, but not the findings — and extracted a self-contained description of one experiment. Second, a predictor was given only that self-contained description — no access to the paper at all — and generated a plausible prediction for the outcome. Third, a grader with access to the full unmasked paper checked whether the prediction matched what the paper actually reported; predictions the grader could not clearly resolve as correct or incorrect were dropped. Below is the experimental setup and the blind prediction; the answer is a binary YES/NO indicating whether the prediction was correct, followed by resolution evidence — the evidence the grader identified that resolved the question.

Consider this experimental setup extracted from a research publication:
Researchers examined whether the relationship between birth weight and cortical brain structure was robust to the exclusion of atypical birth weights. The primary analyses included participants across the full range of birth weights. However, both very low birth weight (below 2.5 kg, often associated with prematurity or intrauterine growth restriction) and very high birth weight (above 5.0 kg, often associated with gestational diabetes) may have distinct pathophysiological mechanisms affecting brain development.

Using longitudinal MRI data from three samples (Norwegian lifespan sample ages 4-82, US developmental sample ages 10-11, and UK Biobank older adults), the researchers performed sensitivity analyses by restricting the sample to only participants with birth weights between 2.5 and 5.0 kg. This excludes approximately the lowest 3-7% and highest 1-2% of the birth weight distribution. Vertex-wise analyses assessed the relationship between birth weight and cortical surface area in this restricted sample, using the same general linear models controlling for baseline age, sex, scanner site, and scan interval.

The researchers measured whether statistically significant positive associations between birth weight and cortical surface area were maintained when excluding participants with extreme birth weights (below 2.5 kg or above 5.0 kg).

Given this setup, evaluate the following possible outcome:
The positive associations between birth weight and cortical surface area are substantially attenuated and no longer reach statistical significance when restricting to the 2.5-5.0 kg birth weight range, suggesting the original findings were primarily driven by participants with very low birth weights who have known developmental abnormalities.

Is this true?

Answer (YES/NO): NO